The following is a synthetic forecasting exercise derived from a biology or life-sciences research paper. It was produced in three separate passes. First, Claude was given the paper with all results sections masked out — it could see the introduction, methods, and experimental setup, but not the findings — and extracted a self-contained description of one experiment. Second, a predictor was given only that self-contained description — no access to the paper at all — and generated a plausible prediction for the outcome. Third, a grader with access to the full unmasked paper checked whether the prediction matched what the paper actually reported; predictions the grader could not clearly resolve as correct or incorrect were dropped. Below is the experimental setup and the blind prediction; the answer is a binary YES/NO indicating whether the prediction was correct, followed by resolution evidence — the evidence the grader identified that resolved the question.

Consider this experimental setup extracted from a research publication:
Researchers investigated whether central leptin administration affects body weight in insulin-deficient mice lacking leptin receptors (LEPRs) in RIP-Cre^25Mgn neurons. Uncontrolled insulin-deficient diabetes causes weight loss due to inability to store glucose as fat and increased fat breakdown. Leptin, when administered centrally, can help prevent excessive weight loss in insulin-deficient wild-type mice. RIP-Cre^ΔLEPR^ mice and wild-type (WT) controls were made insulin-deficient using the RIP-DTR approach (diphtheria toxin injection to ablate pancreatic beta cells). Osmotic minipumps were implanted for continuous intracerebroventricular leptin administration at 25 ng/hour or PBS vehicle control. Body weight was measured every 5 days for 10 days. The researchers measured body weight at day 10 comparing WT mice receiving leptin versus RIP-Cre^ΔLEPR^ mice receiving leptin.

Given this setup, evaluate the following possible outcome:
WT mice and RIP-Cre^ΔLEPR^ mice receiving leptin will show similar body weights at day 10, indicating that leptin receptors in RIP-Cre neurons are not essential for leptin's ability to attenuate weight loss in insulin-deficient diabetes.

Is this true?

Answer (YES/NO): YES